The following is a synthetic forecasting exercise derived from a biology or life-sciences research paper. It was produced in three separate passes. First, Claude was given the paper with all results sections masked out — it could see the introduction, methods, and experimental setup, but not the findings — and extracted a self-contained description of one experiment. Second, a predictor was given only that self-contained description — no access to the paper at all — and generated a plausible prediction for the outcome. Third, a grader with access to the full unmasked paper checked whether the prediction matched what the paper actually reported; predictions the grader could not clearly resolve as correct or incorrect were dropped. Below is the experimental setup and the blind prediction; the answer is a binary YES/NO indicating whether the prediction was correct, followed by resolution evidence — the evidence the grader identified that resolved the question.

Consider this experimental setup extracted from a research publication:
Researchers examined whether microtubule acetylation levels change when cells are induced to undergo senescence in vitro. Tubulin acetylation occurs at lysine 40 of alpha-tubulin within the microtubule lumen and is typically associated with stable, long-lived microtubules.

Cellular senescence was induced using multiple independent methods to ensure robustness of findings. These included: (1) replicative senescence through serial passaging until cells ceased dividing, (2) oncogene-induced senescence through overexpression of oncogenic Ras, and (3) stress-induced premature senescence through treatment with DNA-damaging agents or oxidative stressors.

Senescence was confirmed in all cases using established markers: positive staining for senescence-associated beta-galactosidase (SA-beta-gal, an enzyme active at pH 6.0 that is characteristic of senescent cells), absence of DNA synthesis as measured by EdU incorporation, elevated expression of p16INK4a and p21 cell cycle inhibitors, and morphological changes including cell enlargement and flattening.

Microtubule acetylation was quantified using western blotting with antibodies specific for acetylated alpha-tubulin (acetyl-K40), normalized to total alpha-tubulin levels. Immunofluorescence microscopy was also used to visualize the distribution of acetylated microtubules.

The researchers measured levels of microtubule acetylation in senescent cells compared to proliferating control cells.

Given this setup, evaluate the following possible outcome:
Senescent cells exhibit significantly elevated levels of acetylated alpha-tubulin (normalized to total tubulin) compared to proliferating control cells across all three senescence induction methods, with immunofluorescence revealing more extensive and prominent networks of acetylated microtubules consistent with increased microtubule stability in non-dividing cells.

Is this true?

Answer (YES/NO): NO